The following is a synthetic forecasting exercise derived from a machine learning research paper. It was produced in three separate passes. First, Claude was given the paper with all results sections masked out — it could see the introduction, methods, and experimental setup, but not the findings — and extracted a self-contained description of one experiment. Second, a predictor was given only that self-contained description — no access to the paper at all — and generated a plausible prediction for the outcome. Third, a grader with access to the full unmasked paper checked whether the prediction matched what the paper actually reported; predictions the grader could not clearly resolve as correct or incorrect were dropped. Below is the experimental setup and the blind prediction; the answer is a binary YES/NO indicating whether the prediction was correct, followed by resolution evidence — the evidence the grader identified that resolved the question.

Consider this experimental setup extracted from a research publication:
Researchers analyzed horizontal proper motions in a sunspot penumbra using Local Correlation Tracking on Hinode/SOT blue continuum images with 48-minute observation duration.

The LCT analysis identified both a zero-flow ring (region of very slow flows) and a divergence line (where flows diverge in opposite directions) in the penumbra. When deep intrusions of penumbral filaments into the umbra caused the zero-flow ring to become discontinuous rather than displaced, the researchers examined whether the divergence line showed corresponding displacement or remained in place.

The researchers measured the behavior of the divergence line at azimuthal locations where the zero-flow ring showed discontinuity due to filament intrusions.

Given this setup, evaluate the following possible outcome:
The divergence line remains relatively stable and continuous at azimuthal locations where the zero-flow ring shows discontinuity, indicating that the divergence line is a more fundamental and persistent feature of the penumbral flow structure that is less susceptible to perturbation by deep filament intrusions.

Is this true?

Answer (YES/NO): YES